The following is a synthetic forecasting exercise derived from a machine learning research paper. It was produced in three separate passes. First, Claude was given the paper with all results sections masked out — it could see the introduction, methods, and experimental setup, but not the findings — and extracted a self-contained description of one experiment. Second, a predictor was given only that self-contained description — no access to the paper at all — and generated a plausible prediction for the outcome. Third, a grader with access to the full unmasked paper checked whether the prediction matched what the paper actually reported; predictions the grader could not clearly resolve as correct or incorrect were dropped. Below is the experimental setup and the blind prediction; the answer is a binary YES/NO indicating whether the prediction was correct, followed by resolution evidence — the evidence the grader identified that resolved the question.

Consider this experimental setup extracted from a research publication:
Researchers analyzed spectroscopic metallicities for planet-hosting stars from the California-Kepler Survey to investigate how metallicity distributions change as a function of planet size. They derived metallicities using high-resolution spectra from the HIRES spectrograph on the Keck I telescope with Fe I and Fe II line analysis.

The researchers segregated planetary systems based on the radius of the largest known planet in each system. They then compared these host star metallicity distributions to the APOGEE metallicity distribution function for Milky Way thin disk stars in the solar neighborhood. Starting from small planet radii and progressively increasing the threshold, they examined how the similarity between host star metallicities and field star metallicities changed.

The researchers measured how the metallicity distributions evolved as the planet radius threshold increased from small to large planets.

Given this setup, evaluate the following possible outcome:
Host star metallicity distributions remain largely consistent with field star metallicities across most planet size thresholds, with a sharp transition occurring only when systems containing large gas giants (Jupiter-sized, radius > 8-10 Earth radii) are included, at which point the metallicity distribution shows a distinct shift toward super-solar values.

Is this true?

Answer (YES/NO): NO